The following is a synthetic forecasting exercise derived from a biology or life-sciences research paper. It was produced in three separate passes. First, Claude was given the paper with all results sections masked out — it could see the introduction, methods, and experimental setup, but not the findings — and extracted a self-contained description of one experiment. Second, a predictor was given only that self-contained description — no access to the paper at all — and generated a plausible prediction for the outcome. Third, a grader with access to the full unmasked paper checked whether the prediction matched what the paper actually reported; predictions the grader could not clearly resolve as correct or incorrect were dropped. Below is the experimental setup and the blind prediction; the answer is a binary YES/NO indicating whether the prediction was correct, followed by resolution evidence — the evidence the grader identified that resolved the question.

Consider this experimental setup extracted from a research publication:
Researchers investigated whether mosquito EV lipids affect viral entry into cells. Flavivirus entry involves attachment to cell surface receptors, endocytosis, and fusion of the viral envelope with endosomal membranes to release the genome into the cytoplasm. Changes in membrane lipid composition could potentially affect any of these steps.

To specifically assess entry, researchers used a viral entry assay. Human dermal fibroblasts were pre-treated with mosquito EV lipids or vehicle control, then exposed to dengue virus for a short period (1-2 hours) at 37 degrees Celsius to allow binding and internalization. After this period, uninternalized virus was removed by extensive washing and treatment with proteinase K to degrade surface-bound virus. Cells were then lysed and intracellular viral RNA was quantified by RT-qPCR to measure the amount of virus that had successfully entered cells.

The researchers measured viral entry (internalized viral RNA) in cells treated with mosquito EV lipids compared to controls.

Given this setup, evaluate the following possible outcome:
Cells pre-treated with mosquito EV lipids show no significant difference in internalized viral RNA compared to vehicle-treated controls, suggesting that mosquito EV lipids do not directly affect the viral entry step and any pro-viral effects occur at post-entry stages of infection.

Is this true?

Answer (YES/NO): YES